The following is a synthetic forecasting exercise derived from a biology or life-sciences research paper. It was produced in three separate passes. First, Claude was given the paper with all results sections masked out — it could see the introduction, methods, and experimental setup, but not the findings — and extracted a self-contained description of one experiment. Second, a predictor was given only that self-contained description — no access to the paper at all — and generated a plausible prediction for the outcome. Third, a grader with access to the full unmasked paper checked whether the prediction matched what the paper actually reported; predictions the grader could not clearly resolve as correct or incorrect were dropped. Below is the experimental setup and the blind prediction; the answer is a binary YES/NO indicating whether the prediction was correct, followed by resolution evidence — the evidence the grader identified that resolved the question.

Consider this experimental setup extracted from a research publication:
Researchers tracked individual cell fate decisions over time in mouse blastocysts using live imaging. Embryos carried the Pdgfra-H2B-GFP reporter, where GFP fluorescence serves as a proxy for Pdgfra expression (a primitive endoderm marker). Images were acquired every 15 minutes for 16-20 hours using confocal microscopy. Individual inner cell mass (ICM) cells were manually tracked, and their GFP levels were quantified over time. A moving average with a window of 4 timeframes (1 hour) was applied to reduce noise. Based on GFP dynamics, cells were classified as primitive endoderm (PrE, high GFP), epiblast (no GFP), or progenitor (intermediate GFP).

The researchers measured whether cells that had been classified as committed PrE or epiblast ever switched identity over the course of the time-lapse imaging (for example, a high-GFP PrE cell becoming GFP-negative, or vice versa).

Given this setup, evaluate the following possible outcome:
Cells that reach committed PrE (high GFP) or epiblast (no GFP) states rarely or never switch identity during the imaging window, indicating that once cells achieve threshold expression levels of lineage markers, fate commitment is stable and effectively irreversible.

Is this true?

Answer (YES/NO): YES